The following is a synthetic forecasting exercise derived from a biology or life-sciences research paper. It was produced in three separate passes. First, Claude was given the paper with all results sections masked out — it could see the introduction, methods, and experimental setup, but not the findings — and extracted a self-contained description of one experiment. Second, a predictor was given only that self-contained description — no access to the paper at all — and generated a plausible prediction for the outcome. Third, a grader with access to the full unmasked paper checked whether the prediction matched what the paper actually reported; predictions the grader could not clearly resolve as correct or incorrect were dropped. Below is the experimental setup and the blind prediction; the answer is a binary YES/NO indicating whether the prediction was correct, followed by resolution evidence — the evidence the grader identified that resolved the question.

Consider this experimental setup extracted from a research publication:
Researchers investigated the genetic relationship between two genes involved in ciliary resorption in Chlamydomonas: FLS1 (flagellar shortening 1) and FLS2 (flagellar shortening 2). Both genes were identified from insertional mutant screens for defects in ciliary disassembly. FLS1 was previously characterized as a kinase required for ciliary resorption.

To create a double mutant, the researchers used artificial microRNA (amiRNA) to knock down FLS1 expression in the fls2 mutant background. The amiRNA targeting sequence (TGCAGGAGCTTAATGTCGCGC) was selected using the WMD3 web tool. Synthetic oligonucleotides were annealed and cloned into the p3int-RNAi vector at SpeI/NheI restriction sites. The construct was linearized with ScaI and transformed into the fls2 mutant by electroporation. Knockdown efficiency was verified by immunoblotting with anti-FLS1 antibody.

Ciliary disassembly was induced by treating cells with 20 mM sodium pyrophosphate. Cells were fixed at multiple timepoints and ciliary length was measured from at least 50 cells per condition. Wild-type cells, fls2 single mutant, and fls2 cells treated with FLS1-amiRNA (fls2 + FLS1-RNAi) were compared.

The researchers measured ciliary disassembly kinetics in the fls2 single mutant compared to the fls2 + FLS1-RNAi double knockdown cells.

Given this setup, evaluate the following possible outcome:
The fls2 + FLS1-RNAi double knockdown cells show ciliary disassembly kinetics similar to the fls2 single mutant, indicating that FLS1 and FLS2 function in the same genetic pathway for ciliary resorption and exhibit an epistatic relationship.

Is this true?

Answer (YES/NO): NO